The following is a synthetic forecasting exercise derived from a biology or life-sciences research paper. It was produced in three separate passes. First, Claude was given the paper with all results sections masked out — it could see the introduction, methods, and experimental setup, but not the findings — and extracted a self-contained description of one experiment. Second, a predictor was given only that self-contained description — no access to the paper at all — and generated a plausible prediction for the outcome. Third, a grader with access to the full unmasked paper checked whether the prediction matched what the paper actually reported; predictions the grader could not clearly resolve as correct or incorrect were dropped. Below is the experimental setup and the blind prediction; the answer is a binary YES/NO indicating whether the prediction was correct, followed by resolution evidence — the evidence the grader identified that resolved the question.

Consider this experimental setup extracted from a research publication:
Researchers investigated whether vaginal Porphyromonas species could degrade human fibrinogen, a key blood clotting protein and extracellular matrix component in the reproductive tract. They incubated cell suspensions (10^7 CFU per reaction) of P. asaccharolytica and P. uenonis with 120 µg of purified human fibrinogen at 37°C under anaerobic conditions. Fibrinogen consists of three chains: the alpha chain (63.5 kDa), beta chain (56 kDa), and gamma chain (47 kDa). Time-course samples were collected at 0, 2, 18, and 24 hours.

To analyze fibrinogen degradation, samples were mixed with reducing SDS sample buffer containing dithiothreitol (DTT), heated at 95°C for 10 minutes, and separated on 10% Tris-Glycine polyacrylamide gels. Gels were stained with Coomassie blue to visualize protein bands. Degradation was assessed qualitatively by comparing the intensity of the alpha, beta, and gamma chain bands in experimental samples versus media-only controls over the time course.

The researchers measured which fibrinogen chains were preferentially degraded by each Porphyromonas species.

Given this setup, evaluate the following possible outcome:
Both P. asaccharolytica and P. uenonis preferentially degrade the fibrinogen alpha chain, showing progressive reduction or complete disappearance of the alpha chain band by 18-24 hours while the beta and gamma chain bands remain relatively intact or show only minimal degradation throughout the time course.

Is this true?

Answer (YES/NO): NO